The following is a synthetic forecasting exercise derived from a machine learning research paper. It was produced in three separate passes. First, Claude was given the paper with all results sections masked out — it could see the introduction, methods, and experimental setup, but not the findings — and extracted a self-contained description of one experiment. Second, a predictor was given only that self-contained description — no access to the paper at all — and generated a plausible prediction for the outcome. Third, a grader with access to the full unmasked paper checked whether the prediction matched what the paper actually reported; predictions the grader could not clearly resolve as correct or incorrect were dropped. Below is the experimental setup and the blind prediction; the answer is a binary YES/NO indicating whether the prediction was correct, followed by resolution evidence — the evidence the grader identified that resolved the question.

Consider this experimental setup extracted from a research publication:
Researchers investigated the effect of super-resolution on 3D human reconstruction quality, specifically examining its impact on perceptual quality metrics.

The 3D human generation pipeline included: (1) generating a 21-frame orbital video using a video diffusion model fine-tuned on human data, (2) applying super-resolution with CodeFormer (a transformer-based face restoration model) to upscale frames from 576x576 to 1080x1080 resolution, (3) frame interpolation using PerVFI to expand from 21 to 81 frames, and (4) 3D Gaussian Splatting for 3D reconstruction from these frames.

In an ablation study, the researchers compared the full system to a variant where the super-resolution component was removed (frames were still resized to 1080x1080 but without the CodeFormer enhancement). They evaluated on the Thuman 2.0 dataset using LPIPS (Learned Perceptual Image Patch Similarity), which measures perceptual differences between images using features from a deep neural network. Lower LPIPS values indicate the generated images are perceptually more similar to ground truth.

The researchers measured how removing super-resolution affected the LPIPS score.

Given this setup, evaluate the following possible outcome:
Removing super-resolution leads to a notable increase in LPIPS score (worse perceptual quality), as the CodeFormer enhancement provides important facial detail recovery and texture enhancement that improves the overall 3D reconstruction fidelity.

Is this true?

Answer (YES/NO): NO